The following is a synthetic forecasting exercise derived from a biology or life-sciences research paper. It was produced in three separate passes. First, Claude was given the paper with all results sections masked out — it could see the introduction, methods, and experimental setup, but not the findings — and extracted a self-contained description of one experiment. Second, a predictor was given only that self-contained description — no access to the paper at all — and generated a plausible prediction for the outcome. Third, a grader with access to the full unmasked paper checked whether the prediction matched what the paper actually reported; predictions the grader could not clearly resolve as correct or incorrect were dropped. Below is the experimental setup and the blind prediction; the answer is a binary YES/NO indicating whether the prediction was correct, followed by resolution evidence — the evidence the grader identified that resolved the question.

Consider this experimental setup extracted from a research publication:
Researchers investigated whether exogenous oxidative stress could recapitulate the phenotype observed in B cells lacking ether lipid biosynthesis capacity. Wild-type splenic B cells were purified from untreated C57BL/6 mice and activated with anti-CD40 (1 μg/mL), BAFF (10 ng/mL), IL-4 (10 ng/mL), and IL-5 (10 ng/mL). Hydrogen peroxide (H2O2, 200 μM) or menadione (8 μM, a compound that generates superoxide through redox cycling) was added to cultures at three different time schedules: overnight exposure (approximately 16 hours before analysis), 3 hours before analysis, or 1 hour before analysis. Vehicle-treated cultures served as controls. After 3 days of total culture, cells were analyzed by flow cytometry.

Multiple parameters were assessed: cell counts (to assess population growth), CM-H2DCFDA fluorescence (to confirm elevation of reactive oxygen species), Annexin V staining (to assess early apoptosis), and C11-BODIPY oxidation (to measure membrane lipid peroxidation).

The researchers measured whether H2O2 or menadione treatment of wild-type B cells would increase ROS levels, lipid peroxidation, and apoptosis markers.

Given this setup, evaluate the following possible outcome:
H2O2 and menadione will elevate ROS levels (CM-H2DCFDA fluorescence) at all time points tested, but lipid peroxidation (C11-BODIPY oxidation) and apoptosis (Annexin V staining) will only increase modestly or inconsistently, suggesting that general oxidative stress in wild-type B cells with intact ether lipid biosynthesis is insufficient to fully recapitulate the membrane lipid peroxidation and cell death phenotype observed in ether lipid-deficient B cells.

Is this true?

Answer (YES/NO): YES